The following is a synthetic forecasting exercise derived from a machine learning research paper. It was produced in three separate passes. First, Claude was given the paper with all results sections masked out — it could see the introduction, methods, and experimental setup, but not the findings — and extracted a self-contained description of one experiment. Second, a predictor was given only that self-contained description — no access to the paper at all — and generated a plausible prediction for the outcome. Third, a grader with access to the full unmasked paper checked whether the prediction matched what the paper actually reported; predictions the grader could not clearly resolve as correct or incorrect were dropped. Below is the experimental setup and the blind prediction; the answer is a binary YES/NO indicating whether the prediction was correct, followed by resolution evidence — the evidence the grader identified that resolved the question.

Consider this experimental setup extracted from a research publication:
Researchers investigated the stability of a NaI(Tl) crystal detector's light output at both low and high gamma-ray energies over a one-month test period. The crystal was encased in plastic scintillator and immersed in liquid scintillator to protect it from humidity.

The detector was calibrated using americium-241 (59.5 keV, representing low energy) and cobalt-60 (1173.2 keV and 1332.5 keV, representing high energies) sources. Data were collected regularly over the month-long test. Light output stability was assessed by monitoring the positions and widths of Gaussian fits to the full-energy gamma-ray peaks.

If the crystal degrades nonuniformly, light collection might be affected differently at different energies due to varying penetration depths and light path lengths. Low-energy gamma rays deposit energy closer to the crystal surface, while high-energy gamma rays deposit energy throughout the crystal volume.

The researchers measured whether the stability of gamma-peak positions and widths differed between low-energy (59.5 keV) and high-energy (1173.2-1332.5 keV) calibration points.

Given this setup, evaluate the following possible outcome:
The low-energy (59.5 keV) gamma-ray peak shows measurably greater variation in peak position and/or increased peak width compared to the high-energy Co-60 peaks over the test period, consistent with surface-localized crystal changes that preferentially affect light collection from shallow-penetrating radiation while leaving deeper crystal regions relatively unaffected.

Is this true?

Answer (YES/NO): NO